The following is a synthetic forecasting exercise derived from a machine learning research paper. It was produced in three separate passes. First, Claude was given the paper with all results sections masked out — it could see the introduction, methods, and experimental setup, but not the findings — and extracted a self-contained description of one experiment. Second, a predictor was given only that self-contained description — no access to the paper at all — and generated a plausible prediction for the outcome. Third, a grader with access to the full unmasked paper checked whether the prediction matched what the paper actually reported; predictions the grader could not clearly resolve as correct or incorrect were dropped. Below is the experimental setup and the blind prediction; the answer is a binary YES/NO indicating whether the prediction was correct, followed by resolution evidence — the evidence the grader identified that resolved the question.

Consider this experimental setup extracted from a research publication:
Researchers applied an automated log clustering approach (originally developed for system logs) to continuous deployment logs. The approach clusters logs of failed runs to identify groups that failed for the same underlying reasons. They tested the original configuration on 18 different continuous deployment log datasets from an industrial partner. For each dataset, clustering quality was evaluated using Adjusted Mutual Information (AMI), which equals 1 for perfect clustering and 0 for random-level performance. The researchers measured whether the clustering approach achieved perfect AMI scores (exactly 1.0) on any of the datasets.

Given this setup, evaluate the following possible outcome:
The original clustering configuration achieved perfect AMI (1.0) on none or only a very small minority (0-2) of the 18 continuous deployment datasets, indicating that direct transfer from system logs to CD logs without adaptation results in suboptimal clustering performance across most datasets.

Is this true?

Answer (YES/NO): YES